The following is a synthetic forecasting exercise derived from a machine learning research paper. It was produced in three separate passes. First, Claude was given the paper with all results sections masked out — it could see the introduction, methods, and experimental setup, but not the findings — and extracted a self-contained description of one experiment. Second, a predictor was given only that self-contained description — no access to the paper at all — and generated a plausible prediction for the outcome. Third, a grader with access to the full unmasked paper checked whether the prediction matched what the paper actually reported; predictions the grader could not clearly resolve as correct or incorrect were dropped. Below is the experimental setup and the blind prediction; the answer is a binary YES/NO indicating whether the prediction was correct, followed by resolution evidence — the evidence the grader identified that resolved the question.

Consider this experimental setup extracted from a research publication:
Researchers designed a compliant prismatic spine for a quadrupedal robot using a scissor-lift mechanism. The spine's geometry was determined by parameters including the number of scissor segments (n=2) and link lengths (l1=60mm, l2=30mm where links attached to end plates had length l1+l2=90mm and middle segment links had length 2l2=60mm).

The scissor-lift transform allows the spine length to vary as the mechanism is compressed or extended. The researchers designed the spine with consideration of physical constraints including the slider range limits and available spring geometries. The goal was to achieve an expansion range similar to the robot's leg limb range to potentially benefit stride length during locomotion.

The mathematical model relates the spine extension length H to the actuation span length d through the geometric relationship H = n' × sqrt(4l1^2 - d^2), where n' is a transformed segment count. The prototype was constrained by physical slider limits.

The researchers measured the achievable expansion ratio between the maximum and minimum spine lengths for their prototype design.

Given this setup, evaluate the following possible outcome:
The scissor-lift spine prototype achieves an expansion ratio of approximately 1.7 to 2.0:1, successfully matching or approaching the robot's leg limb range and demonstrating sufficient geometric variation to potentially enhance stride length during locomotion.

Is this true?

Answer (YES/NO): YES